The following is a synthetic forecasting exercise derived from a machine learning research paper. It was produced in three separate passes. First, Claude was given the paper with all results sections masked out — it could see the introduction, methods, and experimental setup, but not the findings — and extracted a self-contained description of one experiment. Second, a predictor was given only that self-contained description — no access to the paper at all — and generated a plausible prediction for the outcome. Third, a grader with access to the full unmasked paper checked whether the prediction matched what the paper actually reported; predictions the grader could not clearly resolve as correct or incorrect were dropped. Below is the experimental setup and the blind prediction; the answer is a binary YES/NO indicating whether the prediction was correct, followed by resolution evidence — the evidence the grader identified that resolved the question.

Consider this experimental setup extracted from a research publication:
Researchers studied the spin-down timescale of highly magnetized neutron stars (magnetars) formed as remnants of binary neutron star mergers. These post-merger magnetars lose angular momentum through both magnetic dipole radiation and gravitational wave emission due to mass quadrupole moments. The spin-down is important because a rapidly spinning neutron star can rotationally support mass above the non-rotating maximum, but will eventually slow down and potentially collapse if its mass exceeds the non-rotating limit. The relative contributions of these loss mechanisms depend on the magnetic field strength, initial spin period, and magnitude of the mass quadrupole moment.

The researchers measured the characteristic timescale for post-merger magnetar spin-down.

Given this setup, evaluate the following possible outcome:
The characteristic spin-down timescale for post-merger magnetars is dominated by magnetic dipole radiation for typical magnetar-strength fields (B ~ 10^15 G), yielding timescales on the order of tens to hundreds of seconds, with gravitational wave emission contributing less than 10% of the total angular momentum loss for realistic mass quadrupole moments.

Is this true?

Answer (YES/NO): NO